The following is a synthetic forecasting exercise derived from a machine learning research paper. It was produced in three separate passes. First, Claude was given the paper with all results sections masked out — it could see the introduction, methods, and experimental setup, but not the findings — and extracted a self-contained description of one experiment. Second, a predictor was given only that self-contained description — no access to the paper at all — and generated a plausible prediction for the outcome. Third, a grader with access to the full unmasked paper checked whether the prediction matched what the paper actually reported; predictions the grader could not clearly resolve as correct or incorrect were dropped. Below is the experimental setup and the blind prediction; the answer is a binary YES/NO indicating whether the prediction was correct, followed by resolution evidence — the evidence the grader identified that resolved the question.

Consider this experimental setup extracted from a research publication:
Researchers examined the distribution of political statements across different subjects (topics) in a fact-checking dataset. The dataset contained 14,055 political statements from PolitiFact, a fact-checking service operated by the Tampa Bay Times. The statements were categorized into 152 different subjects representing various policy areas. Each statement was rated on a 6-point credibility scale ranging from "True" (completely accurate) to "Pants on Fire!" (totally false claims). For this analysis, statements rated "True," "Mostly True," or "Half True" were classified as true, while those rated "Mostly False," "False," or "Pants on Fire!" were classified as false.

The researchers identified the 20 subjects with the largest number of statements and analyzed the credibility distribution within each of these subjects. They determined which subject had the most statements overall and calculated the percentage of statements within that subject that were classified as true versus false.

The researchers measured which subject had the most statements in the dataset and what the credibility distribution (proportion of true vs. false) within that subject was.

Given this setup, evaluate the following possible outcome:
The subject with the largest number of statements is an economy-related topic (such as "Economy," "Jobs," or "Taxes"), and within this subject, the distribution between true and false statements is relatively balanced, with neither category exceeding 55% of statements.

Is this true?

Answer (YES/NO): NO